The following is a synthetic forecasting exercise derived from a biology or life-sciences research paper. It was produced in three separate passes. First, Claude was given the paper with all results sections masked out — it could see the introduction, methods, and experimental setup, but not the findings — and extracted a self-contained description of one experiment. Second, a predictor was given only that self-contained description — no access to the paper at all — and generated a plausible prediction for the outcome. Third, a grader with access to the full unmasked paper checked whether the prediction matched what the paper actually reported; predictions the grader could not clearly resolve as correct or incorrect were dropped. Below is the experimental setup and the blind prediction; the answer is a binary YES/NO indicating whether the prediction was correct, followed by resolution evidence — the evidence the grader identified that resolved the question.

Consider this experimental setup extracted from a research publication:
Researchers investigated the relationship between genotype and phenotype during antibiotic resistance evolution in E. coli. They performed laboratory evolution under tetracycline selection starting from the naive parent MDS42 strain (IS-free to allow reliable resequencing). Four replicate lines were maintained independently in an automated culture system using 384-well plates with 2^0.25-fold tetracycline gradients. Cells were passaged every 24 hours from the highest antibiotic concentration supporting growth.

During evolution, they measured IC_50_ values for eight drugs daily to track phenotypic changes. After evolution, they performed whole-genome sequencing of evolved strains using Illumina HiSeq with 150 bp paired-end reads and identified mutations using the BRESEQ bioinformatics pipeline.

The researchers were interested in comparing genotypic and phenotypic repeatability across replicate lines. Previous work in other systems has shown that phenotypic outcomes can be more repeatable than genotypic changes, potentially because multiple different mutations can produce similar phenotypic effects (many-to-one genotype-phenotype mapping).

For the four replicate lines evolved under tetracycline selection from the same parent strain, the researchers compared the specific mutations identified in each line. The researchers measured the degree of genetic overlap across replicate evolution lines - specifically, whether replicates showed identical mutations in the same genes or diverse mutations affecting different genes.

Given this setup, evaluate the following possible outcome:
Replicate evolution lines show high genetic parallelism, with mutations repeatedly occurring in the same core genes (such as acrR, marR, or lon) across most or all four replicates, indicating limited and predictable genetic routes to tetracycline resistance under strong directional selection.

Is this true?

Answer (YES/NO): YES